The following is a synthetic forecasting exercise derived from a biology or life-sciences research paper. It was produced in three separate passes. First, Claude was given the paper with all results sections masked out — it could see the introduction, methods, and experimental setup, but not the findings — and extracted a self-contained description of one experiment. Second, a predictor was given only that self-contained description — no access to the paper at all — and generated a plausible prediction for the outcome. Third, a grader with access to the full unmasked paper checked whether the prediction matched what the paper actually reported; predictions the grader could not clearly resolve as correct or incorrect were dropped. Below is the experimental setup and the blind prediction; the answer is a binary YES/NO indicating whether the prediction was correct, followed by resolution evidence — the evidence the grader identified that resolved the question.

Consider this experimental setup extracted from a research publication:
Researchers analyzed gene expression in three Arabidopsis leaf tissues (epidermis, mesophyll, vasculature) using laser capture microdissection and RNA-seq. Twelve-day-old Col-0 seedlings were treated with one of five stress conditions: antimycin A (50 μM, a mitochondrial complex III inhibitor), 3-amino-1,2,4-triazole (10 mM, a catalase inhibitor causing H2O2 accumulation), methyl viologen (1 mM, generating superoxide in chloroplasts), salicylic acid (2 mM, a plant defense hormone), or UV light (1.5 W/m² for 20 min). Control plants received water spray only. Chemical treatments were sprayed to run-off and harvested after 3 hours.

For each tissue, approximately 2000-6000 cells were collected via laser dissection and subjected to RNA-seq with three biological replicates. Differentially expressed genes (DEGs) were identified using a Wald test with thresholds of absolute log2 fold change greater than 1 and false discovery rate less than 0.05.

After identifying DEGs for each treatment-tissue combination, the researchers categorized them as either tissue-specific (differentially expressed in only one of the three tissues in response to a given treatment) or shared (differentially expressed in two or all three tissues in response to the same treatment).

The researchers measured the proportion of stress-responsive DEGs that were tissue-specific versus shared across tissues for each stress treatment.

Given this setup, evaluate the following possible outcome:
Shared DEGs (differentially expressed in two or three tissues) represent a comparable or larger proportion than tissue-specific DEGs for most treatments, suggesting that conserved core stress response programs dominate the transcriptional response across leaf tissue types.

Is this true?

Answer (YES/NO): YES